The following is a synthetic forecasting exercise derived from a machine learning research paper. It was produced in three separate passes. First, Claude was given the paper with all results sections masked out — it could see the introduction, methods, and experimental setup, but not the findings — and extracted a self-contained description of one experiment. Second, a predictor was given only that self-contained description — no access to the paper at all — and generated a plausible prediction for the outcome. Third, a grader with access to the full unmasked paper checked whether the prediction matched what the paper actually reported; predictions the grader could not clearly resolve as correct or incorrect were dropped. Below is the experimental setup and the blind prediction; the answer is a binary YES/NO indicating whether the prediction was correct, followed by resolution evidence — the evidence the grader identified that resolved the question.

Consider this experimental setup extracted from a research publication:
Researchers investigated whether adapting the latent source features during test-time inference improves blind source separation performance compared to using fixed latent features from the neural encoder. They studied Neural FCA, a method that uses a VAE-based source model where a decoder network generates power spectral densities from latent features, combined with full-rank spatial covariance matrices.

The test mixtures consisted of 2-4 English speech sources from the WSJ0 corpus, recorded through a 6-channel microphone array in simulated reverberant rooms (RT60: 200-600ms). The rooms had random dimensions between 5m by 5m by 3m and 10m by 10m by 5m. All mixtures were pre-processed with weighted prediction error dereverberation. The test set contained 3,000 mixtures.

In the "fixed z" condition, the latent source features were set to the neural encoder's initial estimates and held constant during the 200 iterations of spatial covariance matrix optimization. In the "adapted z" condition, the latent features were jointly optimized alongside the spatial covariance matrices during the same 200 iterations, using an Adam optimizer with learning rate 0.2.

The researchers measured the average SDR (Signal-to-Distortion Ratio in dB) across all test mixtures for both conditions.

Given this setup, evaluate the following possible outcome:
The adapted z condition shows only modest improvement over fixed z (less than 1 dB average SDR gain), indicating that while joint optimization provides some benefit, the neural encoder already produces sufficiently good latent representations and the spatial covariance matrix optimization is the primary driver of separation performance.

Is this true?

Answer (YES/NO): NO